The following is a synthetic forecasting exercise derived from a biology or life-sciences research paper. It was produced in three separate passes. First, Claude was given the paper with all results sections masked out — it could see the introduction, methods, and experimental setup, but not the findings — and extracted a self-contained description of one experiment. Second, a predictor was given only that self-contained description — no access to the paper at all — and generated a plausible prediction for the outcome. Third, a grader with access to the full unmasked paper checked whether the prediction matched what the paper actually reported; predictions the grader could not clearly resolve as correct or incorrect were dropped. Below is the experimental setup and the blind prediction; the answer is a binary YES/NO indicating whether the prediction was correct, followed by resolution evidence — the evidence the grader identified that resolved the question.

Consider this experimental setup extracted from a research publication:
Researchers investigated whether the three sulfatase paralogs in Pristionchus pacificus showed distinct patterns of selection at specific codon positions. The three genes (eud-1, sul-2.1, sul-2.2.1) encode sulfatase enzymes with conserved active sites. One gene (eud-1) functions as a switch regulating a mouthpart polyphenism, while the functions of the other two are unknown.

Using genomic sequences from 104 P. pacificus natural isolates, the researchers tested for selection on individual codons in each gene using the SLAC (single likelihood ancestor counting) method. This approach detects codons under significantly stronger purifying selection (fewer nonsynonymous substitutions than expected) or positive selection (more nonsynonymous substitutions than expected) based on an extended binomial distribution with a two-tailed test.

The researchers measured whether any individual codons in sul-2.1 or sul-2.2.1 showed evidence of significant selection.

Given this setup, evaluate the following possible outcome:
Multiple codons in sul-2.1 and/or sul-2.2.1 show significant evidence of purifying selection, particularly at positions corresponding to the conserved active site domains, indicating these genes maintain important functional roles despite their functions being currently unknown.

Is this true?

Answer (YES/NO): YES